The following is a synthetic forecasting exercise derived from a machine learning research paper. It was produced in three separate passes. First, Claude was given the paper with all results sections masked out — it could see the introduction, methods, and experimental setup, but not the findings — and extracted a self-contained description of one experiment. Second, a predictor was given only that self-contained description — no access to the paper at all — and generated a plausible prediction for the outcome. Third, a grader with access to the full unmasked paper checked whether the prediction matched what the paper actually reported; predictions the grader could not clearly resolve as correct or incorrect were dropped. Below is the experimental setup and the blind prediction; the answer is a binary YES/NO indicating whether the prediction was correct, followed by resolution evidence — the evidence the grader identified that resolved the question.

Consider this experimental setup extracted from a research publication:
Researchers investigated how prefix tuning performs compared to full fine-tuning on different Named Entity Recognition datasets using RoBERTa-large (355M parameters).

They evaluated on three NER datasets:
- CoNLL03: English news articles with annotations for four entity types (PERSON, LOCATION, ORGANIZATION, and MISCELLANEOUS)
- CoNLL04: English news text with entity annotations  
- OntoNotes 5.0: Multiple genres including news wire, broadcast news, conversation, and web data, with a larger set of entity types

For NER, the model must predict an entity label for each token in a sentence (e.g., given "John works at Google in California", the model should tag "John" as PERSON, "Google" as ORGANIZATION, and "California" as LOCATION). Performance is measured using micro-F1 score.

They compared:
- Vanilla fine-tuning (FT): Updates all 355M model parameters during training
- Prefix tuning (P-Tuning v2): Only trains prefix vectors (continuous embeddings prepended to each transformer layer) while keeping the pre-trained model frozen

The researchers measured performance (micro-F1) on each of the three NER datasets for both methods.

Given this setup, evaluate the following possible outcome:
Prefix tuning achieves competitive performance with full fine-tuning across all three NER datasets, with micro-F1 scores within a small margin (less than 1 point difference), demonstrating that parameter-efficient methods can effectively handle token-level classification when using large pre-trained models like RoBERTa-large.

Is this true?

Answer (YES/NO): YES